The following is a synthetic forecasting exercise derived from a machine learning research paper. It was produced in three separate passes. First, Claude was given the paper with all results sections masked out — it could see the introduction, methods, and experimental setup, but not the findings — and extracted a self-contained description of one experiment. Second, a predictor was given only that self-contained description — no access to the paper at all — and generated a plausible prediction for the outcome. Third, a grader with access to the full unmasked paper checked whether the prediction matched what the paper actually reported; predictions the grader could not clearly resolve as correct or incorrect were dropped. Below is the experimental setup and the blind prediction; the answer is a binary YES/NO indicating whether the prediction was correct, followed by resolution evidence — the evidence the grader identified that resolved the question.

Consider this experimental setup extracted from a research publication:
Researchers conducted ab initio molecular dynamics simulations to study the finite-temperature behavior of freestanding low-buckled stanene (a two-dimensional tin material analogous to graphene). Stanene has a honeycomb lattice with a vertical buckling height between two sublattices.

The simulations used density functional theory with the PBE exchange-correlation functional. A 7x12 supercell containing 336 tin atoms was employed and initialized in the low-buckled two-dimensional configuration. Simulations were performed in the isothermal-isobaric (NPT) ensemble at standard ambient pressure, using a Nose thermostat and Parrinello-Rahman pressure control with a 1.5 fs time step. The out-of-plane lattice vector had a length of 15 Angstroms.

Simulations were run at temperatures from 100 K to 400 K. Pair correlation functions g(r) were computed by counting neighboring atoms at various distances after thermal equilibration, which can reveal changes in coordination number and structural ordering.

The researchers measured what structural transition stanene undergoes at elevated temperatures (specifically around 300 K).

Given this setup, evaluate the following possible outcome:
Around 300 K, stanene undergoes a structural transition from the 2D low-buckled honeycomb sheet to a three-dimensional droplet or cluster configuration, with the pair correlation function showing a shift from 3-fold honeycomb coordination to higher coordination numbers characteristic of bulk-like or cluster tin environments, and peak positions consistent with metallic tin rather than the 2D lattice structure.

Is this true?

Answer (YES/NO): NO